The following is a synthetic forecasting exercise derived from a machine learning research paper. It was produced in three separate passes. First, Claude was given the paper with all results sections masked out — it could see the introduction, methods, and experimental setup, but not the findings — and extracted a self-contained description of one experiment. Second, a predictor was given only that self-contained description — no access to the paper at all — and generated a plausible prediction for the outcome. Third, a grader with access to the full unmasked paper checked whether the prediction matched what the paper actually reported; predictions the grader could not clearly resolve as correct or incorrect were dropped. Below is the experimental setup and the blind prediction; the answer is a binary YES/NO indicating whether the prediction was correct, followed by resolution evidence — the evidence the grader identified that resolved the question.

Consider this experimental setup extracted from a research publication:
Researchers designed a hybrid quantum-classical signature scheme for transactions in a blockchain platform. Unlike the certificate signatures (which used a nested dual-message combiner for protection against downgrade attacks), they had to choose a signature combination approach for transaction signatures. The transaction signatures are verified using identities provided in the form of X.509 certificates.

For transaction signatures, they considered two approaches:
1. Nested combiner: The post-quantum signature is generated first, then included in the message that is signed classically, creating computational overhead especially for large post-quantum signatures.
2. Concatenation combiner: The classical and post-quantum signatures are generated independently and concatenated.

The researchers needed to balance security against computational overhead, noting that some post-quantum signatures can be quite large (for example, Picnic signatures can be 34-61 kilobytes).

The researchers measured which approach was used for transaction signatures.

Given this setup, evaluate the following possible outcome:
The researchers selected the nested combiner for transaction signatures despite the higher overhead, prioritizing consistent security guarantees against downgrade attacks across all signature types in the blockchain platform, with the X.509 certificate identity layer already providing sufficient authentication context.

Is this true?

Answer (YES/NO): NO